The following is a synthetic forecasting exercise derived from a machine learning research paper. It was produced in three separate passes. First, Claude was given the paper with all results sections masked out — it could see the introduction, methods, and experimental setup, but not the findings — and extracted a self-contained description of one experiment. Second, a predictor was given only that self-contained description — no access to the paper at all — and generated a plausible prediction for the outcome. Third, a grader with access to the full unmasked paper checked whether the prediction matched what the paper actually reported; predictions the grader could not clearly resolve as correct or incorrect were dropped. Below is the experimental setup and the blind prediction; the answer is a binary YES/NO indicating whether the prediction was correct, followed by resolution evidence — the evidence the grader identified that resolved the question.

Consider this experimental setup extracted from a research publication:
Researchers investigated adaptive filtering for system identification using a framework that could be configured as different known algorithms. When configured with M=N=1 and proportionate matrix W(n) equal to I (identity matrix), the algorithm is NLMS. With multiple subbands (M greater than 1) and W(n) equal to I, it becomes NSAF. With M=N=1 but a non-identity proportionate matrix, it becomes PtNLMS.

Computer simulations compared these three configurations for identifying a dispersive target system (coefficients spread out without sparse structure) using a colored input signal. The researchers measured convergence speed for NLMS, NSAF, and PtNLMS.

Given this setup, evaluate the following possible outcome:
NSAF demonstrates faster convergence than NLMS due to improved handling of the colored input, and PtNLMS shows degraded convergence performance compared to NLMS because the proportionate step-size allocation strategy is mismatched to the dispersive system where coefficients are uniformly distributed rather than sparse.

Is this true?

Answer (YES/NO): NO